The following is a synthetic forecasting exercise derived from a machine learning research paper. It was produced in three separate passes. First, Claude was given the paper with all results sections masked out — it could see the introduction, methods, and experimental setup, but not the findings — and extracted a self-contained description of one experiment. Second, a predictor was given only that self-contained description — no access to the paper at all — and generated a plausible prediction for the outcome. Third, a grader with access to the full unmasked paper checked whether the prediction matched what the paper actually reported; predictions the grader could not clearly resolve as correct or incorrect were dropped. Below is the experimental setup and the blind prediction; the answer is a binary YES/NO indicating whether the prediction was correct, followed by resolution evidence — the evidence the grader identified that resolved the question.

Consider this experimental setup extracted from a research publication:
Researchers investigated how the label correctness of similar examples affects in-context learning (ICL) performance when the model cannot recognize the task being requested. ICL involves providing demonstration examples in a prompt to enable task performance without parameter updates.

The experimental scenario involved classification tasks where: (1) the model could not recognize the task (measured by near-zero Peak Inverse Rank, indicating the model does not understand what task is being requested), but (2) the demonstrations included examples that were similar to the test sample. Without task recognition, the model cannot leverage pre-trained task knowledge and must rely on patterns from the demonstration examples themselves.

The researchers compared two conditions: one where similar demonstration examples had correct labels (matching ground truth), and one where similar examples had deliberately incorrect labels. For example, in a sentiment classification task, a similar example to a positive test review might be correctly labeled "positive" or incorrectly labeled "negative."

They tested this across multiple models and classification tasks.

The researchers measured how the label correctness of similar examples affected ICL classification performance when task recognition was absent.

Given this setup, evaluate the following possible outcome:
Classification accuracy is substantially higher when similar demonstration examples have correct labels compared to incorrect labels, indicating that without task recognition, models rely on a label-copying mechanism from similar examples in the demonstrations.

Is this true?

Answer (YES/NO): YES